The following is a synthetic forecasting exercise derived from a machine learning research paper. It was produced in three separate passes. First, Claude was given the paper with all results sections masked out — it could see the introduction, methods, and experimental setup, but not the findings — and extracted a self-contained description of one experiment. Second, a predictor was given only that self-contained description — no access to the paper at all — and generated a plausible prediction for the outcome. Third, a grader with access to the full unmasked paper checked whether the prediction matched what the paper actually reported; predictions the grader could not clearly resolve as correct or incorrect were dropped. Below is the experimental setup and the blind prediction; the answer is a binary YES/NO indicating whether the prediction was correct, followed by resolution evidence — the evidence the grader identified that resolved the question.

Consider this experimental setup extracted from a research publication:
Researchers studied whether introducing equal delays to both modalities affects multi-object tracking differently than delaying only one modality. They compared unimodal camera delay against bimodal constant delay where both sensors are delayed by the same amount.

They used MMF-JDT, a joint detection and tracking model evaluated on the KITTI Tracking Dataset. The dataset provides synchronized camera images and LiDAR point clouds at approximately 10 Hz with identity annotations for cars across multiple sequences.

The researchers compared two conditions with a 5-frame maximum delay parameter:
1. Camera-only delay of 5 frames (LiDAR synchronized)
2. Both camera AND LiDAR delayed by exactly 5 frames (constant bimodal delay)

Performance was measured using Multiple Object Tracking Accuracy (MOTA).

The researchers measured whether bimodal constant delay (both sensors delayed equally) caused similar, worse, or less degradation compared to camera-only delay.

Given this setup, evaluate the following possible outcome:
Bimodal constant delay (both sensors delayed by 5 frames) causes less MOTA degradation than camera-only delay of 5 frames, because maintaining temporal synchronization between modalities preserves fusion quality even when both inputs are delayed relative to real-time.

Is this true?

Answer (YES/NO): YES